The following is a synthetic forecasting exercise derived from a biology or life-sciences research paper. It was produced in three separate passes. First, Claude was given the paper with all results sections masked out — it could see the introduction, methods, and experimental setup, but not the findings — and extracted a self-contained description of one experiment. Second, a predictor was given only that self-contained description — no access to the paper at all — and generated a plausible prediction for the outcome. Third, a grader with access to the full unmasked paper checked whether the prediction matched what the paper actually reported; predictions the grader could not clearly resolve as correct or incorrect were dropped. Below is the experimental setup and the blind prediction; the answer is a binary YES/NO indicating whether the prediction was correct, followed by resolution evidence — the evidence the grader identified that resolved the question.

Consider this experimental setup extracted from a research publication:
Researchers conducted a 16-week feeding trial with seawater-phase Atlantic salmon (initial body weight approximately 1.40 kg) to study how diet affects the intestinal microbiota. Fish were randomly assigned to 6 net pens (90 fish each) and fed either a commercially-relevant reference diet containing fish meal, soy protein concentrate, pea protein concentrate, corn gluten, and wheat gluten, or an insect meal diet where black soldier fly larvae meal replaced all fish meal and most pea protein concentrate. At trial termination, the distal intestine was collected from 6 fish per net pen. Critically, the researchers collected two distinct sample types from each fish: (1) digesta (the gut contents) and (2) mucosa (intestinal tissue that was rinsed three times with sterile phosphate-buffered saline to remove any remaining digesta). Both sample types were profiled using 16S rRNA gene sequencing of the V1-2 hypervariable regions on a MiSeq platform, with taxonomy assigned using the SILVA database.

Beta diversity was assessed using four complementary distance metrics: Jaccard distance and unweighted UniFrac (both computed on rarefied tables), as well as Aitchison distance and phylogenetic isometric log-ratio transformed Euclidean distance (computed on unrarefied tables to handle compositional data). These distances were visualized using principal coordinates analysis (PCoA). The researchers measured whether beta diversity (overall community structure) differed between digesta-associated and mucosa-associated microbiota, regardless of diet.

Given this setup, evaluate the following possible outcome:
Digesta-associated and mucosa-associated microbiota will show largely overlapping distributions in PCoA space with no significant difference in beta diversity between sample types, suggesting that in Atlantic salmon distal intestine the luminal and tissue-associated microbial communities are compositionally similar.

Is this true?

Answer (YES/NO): NO